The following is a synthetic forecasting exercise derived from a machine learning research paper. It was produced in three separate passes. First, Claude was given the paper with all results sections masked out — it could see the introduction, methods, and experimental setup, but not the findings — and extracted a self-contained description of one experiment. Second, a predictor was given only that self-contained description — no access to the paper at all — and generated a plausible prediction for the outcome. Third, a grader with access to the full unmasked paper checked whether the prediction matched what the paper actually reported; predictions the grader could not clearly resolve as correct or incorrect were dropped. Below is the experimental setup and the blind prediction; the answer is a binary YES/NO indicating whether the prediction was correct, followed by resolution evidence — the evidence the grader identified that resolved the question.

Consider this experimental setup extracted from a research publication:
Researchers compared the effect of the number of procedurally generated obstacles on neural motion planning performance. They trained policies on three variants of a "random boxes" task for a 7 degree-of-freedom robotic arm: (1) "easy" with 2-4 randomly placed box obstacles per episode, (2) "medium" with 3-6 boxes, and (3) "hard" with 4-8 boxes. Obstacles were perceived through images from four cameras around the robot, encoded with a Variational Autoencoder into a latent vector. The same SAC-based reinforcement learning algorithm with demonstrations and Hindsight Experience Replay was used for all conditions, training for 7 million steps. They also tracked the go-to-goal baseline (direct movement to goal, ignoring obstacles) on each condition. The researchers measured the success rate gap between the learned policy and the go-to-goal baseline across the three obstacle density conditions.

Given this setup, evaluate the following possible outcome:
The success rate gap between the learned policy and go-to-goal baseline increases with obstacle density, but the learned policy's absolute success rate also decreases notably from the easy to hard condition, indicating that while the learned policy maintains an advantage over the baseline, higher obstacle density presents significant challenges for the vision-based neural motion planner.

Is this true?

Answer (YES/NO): NO